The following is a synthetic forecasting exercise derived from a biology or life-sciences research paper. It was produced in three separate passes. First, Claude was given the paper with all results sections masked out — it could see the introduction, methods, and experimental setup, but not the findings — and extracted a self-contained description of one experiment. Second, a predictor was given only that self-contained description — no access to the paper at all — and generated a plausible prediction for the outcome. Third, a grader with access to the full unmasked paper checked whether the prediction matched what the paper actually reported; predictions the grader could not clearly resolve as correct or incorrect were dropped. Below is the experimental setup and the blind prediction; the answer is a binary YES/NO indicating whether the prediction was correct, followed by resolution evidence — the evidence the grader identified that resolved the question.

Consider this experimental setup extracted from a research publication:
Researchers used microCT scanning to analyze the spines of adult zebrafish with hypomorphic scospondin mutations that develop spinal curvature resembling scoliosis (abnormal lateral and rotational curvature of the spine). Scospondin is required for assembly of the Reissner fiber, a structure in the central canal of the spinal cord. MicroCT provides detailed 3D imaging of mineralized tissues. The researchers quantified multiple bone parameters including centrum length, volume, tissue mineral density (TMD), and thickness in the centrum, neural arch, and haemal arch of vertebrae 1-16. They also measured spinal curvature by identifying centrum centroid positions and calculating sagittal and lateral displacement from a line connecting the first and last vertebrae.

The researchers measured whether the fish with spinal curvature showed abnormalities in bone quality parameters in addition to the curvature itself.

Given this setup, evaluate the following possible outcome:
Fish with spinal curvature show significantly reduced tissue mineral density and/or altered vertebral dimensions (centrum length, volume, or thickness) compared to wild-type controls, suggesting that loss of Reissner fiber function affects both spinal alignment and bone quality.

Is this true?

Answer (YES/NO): NO